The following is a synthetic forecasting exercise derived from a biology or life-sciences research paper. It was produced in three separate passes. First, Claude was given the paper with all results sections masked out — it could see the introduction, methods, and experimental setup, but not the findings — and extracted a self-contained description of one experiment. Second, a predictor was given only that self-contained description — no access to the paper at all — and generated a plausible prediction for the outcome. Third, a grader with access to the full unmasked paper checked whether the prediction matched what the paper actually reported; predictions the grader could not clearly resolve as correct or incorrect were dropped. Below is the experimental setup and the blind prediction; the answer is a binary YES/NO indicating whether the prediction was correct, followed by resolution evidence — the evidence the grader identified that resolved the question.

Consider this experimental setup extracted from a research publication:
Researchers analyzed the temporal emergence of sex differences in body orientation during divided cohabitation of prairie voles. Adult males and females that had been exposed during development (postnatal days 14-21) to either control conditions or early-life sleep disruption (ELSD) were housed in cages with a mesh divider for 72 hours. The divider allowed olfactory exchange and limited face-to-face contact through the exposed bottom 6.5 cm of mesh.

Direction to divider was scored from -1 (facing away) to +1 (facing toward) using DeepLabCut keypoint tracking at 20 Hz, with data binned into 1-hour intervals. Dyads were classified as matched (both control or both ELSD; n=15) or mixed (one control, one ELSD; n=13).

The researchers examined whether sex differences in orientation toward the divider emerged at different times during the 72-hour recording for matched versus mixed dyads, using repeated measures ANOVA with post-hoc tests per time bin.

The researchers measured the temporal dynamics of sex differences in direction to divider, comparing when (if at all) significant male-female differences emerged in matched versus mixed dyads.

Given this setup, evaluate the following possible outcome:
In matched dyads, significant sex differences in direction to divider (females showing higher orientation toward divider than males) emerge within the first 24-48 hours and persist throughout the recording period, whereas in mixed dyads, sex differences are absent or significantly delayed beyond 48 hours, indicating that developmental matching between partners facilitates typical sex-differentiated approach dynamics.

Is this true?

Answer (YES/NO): NO